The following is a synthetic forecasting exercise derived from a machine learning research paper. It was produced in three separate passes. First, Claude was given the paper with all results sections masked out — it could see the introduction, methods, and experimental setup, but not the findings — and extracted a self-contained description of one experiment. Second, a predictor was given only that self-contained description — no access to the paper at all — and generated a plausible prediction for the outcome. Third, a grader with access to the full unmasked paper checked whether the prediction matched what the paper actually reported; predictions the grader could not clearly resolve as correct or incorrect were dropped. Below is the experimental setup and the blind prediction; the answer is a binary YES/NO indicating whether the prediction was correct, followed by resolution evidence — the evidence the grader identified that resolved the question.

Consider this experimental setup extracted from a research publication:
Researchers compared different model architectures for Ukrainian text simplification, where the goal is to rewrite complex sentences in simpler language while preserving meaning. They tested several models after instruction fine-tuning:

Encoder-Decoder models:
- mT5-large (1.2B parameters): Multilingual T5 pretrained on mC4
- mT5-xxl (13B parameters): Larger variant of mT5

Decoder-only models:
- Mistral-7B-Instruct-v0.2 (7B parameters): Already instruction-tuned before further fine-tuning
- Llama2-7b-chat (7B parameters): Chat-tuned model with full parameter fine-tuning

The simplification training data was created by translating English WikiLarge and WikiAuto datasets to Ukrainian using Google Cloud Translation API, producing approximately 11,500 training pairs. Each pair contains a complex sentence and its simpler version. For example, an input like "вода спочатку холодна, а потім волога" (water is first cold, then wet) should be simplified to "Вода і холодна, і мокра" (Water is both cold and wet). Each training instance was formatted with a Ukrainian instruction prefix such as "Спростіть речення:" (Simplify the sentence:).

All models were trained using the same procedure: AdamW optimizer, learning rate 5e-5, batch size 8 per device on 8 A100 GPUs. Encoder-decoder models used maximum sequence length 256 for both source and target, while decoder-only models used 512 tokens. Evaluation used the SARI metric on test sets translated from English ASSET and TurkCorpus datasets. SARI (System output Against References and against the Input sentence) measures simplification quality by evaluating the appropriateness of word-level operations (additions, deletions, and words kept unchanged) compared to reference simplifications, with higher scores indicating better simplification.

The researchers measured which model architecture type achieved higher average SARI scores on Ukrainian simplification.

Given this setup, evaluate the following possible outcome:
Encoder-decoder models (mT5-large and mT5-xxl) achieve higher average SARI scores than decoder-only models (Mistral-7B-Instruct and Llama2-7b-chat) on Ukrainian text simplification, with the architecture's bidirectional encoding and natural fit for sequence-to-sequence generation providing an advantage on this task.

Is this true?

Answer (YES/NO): YES